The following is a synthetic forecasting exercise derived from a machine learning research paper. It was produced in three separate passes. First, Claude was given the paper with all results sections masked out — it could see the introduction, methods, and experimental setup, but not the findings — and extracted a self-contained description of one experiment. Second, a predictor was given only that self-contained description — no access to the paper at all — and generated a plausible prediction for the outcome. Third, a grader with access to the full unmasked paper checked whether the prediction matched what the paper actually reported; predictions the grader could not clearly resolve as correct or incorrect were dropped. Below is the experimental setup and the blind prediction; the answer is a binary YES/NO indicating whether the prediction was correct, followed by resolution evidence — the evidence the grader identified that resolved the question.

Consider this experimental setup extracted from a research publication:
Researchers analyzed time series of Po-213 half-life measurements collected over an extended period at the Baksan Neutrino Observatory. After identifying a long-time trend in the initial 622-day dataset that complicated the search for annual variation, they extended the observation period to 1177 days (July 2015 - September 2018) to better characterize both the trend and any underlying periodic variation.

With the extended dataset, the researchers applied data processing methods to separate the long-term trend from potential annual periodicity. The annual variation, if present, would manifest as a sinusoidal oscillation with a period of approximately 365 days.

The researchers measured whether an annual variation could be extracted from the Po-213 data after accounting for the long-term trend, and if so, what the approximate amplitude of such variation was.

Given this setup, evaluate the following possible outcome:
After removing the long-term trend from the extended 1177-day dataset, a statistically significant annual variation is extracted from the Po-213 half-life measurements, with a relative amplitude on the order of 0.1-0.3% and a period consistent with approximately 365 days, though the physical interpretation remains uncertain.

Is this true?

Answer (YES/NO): NO